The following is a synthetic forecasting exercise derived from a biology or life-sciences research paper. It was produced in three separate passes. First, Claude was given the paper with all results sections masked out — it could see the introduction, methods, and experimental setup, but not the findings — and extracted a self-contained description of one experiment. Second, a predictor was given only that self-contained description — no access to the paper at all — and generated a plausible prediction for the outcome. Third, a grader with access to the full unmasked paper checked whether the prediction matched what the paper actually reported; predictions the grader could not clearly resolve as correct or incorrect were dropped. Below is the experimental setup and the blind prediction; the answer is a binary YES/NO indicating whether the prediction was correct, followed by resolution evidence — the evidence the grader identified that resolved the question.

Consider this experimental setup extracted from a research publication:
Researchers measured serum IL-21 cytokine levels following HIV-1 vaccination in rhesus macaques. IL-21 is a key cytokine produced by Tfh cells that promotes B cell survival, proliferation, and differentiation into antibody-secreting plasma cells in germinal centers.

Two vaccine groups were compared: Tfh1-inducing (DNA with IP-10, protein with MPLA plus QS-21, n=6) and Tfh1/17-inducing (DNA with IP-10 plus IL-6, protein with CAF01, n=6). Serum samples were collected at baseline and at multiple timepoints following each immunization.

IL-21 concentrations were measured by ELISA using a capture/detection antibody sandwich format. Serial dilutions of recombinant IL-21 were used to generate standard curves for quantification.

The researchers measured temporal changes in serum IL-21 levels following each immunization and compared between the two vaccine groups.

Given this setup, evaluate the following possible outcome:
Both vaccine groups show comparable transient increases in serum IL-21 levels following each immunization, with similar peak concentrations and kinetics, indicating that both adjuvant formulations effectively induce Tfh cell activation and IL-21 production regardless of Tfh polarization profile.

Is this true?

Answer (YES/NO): YES